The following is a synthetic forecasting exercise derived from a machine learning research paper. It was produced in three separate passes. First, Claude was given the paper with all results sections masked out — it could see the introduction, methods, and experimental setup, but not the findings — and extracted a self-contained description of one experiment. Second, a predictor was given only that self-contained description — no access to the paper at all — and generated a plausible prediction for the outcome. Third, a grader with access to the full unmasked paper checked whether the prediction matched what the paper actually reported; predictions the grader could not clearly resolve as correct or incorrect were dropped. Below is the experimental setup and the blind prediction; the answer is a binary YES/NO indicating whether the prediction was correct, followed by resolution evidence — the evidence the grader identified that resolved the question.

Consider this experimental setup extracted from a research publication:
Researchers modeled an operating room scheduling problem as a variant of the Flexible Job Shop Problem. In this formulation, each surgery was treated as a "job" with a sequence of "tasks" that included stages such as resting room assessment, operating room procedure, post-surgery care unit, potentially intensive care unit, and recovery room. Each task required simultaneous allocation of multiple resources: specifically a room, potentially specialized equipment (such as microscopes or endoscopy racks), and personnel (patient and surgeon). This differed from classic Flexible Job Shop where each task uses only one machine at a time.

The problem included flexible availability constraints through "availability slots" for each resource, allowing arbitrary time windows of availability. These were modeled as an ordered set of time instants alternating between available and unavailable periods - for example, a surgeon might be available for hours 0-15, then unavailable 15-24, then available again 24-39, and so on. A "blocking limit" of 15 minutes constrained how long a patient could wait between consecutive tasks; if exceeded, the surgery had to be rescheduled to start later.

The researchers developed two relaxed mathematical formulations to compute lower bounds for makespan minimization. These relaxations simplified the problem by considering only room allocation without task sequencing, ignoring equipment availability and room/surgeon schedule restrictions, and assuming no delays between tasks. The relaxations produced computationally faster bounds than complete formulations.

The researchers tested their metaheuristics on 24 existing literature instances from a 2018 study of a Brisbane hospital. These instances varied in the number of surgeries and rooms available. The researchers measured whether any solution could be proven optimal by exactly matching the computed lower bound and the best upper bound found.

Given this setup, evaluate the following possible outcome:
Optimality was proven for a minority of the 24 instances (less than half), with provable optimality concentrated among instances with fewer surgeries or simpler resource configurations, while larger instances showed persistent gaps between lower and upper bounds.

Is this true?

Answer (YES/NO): NO